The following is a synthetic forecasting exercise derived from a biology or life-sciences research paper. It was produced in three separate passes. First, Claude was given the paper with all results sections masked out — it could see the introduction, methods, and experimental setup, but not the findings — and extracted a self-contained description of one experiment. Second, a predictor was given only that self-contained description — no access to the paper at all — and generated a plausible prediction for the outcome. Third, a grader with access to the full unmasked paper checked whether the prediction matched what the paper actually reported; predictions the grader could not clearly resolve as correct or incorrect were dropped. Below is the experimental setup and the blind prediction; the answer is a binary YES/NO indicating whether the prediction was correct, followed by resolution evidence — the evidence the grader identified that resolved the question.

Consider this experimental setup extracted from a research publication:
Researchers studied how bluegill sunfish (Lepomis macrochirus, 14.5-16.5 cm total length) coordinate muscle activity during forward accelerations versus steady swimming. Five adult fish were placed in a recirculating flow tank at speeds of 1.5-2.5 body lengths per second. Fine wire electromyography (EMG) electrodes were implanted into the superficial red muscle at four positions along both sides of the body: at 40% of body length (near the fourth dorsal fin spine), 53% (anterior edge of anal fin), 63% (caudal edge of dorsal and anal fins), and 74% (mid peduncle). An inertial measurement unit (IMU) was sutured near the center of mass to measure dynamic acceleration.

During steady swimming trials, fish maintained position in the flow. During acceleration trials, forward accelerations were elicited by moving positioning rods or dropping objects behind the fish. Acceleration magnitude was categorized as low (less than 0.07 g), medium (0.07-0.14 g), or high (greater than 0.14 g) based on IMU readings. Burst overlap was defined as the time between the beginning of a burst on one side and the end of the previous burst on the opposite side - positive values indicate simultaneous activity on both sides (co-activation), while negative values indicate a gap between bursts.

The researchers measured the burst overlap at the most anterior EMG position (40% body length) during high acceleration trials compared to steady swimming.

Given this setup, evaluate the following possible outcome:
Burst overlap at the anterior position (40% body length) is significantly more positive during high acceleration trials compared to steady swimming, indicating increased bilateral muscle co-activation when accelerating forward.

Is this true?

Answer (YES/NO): YES